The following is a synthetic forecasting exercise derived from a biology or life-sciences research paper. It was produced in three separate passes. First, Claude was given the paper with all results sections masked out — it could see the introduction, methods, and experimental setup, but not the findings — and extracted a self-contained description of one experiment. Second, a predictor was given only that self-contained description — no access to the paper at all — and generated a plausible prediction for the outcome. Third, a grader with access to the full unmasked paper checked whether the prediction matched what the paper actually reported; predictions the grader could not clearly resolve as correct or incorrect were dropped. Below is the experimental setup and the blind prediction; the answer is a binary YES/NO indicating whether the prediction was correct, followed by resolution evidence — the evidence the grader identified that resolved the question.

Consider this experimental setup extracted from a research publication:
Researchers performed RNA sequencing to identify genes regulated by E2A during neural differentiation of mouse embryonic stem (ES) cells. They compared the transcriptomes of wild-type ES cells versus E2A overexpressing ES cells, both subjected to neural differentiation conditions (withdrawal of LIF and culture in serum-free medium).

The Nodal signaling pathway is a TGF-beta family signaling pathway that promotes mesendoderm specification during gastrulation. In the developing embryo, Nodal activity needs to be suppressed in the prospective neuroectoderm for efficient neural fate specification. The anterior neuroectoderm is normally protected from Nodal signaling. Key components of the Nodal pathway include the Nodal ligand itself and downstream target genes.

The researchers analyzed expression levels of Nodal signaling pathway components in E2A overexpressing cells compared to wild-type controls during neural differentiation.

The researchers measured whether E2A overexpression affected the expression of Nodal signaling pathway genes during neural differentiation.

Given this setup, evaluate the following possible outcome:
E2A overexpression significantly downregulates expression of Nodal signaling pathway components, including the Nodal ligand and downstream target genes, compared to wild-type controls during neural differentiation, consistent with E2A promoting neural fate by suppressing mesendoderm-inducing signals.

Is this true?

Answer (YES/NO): YES